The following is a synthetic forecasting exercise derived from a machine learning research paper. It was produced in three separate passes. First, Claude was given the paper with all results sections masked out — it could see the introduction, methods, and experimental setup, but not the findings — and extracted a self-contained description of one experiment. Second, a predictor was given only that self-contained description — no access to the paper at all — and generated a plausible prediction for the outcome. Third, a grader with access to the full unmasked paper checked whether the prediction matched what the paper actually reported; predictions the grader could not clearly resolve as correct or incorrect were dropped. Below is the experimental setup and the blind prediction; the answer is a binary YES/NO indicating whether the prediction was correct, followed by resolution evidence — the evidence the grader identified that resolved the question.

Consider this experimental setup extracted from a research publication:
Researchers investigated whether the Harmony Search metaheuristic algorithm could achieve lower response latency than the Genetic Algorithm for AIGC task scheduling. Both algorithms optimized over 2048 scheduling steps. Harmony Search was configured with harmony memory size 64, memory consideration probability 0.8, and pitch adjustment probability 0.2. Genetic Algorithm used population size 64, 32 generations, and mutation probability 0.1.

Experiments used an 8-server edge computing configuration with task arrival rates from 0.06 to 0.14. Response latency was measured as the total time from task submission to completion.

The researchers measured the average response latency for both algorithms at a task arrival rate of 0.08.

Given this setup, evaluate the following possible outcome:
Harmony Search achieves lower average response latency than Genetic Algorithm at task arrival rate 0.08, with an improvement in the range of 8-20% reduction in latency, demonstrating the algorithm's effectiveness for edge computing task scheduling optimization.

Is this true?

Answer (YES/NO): YES